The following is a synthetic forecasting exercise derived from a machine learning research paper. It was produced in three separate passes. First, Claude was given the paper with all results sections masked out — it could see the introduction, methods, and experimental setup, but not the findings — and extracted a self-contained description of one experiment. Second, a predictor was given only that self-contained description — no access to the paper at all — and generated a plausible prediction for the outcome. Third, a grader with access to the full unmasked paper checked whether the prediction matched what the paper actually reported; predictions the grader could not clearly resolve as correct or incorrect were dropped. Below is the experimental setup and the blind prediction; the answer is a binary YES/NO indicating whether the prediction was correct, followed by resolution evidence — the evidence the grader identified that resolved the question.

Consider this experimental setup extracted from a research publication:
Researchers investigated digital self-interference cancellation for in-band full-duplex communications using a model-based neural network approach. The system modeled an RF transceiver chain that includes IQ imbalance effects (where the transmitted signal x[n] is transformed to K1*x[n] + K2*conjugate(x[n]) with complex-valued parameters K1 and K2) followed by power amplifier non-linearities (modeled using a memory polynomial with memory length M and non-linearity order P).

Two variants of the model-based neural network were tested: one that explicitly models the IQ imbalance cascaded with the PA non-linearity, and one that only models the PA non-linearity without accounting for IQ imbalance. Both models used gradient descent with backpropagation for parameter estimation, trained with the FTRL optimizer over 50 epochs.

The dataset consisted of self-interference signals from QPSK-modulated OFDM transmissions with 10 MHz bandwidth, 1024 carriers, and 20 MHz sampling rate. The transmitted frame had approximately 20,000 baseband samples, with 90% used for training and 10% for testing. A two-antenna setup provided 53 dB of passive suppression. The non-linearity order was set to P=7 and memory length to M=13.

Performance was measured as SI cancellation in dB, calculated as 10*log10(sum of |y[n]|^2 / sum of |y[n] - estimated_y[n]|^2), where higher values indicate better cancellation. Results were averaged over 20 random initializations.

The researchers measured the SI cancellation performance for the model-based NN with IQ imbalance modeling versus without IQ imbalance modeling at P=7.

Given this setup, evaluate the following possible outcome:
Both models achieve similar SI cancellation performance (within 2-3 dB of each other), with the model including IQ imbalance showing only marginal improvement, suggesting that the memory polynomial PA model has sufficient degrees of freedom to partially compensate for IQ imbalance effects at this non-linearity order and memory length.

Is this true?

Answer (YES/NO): NO